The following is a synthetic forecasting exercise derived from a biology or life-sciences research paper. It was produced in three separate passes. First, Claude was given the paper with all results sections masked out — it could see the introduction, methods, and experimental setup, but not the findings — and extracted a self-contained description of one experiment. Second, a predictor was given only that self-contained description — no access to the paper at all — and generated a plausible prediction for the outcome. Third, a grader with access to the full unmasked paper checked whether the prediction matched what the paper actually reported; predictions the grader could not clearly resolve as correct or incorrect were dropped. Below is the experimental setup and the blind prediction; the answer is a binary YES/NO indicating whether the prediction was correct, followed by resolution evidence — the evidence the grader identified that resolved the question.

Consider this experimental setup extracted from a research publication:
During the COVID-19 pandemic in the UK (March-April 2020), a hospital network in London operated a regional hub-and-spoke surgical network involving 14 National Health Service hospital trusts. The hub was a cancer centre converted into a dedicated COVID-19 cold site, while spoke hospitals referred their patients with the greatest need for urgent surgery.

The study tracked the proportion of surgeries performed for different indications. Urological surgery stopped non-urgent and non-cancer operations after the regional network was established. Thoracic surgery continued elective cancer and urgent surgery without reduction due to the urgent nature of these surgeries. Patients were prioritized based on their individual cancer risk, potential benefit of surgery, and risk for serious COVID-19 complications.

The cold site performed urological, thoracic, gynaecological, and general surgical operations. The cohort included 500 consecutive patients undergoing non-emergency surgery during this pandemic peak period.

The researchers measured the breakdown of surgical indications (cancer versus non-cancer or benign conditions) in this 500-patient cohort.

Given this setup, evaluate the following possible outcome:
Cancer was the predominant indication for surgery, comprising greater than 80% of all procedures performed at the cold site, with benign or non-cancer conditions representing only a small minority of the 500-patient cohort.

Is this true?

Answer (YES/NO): NO